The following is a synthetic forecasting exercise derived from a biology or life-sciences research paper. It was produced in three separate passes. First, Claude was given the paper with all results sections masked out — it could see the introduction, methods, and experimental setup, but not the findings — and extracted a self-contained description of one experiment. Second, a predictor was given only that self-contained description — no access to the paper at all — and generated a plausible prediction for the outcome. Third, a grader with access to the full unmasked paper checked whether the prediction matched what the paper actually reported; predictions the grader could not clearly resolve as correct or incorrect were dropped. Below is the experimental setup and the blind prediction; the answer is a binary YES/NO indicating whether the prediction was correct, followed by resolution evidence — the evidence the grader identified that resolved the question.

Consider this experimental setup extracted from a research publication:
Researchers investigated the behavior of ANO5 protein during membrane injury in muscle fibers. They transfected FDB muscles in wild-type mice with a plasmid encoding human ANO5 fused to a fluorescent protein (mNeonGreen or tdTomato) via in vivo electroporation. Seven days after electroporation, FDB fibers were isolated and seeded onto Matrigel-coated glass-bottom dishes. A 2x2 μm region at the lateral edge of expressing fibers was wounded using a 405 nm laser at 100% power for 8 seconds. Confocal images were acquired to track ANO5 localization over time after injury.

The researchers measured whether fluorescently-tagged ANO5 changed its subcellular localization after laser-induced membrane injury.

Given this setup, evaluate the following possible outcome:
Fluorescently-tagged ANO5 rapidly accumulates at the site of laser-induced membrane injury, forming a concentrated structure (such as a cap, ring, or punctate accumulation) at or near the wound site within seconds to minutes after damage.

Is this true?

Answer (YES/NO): YES